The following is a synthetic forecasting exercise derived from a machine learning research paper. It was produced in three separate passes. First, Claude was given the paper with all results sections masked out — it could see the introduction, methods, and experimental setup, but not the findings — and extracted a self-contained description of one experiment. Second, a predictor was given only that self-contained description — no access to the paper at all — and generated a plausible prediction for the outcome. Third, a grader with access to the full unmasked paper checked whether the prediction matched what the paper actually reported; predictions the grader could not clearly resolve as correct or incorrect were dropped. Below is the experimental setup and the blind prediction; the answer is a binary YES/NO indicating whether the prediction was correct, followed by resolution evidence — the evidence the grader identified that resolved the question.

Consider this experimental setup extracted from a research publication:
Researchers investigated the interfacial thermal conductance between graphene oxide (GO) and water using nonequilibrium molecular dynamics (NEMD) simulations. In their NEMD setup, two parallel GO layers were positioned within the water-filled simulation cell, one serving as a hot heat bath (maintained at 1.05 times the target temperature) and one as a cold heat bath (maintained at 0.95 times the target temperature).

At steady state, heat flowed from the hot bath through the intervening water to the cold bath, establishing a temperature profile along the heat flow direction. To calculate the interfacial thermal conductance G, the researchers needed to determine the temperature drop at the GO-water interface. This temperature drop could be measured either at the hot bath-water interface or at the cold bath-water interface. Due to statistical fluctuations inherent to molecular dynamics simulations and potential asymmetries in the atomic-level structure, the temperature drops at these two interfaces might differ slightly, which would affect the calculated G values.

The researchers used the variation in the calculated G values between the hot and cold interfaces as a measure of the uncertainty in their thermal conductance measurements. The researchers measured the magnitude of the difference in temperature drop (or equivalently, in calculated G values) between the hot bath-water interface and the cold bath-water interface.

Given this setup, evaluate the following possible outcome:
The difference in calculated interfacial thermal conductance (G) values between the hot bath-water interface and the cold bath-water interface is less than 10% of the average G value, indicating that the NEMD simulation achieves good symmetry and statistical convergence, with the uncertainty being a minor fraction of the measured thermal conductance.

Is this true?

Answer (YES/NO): YES